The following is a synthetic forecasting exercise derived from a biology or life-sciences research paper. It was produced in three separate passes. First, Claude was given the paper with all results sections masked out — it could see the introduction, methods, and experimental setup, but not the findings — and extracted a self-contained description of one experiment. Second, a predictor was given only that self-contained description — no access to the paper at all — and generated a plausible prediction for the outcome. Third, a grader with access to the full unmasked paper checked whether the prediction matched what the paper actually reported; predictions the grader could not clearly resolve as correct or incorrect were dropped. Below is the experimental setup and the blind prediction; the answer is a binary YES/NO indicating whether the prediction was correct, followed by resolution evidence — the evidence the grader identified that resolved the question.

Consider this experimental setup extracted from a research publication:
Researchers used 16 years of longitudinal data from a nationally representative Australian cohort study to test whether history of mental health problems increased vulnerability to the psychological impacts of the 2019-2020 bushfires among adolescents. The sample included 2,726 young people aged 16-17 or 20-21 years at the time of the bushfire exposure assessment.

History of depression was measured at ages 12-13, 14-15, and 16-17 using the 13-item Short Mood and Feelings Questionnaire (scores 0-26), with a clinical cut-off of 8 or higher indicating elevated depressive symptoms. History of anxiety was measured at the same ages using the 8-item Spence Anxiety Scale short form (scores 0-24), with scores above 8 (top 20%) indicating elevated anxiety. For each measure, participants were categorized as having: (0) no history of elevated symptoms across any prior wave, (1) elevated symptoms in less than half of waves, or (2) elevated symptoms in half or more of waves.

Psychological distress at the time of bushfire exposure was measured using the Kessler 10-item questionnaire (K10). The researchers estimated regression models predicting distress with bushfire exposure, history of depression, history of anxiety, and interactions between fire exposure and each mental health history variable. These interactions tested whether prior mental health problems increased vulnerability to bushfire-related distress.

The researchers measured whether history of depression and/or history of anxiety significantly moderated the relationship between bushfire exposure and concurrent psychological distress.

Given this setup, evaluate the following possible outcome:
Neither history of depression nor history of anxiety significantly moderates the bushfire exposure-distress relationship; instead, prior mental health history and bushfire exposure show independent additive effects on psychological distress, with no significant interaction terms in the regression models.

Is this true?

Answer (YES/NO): NO